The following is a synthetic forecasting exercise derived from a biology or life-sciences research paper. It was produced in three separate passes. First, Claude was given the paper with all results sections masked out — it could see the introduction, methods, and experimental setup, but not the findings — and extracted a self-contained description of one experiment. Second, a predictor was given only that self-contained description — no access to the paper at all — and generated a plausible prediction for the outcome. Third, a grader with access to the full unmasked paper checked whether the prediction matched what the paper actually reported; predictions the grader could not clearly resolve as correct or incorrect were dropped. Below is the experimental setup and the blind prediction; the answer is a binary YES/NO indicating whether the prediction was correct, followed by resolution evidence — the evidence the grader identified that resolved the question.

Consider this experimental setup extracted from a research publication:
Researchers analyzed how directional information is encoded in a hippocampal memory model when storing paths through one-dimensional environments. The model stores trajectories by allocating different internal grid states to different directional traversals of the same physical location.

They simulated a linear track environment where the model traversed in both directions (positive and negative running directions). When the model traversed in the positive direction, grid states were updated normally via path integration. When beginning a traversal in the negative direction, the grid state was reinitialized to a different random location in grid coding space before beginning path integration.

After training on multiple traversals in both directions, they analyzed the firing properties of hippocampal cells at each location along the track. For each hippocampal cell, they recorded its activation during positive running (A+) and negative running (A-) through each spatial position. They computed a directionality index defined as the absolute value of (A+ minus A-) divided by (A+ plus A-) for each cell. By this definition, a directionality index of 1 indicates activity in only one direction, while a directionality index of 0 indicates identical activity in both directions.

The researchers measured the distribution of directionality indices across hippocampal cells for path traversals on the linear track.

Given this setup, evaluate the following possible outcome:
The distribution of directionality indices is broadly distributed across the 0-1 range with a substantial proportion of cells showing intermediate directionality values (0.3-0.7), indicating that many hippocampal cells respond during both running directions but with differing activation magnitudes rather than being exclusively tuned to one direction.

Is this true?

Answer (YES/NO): NO